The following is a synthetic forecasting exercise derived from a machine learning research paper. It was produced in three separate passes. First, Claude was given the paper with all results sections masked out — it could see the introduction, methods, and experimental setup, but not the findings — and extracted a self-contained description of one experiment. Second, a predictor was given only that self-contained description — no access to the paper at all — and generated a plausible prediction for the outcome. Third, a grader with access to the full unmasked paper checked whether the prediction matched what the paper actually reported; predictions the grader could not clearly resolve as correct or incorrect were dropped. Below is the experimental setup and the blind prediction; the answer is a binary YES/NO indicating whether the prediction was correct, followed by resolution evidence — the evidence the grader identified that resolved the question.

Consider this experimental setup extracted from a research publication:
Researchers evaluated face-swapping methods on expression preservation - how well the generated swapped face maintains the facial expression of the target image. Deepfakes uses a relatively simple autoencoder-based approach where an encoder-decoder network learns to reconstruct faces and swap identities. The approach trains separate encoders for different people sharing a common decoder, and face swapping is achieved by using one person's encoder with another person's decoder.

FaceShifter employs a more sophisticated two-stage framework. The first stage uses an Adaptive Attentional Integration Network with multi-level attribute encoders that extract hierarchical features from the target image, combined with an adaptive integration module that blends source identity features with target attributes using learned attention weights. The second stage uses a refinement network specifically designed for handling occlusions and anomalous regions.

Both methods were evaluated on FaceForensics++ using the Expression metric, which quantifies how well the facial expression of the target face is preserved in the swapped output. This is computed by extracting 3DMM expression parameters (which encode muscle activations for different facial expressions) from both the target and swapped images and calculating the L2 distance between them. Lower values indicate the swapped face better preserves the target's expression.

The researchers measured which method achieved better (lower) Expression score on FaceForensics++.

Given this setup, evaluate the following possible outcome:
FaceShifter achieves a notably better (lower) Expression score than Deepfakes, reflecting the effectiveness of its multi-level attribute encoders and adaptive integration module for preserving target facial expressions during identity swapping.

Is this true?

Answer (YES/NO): YES